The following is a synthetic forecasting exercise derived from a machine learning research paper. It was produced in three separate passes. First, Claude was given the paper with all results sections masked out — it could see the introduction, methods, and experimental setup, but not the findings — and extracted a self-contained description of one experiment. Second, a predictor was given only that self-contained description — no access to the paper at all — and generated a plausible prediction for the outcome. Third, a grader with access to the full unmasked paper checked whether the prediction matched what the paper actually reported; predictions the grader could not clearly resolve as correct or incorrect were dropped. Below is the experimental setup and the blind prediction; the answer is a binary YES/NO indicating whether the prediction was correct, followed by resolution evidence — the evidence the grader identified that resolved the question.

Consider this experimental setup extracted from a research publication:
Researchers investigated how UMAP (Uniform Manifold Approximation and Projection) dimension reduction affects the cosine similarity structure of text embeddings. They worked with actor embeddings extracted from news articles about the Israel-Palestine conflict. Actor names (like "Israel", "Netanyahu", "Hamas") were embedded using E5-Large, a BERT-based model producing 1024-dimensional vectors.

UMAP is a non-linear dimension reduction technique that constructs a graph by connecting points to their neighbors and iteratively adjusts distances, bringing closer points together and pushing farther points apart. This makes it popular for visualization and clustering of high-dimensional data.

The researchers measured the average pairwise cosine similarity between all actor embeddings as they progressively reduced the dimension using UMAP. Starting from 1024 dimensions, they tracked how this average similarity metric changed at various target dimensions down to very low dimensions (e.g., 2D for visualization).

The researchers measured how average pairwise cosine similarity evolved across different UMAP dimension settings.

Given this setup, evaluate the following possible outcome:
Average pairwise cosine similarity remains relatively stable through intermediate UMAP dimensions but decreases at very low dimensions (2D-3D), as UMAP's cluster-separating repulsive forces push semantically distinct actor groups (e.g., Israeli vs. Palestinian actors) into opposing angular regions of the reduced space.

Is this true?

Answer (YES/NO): NO